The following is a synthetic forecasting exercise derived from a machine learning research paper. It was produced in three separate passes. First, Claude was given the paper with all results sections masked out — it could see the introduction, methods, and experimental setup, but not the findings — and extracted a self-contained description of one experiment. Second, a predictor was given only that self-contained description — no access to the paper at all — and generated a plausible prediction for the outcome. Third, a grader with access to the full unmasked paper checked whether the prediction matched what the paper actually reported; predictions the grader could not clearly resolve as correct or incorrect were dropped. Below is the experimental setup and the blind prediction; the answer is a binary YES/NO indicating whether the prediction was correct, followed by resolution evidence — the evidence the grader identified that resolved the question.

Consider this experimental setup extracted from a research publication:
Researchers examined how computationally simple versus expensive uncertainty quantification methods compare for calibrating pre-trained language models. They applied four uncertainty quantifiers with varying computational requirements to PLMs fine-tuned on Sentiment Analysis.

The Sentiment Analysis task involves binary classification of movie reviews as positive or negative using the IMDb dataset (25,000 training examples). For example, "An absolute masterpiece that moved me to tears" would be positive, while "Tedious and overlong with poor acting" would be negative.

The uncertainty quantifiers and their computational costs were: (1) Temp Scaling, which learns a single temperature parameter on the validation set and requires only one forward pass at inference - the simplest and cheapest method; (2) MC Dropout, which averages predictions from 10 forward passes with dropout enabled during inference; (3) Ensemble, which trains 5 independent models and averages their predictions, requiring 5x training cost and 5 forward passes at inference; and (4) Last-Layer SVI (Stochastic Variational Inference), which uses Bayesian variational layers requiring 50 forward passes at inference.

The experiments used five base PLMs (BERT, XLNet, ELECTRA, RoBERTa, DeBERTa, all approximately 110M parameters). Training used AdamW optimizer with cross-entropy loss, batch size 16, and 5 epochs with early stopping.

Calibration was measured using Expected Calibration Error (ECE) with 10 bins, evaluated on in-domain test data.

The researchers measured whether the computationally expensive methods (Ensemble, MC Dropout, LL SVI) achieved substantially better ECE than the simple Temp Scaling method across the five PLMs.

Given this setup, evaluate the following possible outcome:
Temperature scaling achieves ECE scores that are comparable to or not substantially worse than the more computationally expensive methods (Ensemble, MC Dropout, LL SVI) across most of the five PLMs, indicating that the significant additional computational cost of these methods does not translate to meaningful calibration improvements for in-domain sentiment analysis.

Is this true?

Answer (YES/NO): YES